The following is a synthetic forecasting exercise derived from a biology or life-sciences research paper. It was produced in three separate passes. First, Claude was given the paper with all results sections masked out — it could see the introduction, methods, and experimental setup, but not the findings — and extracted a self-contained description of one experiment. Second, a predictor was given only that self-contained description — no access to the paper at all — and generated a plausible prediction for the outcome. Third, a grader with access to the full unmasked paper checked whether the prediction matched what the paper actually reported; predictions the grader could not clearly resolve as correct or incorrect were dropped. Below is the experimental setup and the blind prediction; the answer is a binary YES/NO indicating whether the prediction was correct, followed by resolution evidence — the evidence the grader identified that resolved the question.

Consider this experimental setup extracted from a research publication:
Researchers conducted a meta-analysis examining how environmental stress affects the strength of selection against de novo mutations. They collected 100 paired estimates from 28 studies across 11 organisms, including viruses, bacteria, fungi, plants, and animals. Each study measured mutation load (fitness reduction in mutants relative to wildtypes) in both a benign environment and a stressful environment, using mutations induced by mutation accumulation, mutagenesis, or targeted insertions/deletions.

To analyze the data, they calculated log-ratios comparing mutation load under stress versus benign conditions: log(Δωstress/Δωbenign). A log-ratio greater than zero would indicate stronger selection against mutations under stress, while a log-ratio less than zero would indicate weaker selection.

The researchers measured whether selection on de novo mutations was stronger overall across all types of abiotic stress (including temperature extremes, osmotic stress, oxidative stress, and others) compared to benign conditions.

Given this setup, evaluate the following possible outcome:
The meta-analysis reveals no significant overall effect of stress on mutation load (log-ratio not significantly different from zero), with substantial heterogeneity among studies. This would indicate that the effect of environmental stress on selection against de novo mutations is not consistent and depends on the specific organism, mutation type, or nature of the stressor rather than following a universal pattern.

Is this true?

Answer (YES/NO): YES